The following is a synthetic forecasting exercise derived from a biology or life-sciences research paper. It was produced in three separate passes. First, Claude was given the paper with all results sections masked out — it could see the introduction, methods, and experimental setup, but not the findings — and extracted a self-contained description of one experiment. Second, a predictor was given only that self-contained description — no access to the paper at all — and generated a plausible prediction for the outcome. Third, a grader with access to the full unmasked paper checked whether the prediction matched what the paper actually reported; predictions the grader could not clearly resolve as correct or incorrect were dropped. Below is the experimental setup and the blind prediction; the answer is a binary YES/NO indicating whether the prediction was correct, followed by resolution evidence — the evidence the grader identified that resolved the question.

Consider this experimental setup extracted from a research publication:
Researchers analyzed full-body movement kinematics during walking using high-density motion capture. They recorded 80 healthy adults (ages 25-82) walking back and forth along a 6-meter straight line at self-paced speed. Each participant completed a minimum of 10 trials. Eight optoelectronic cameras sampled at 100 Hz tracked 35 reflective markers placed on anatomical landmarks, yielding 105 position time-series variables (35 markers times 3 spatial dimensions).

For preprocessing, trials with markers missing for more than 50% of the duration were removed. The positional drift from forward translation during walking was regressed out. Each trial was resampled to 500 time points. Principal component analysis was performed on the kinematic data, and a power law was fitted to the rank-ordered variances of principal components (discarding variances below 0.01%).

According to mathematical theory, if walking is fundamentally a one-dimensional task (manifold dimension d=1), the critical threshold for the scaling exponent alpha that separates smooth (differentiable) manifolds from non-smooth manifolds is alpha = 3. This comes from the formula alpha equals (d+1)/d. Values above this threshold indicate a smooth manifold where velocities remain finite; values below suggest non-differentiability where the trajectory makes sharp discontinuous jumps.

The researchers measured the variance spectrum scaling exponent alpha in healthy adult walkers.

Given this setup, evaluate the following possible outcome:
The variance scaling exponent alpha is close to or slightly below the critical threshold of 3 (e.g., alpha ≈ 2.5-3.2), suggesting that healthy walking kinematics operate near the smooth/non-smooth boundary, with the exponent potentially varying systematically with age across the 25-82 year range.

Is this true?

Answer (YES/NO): NO